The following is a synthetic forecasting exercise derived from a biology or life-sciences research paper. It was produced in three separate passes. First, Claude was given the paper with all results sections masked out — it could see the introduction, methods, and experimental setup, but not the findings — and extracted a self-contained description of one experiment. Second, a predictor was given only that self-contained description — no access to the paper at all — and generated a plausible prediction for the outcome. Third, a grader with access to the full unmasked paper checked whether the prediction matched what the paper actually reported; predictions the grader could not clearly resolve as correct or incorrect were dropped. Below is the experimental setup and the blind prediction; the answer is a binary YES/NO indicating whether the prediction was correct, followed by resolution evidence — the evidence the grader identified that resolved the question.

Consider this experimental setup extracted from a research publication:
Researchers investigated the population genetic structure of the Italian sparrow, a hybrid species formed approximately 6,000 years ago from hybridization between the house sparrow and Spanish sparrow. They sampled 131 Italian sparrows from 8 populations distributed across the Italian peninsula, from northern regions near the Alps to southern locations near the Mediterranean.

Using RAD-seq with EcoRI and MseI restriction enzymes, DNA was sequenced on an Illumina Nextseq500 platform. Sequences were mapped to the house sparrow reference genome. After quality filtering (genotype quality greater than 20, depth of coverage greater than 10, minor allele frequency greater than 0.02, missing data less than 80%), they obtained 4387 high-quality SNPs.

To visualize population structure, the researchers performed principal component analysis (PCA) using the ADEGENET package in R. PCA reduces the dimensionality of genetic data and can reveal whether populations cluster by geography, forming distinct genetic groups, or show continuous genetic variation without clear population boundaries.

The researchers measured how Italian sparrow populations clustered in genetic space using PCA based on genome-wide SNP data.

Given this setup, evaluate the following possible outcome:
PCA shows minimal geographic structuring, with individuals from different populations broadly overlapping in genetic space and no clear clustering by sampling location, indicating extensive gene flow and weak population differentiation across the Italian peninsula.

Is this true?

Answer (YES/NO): NO